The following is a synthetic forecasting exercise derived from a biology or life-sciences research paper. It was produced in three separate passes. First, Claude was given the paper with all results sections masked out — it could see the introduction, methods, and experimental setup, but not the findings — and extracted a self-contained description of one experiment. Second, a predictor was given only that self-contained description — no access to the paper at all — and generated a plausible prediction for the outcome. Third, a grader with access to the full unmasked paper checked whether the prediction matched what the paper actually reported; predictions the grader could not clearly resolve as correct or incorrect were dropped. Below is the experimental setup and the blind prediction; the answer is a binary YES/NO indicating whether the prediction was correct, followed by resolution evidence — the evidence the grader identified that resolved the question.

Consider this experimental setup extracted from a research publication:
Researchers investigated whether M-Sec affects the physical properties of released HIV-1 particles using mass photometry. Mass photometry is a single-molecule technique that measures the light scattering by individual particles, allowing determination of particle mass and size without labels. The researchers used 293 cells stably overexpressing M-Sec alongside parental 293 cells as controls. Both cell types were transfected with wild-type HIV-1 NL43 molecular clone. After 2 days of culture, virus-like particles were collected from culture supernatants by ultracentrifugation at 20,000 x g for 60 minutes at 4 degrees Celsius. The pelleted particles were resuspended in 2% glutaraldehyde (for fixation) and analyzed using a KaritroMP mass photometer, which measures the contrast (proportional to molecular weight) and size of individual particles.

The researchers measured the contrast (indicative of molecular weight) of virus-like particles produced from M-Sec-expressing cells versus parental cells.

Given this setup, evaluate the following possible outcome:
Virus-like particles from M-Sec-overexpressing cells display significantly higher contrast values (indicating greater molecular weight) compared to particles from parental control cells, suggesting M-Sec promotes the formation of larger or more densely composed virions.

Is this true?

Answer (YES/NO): NO